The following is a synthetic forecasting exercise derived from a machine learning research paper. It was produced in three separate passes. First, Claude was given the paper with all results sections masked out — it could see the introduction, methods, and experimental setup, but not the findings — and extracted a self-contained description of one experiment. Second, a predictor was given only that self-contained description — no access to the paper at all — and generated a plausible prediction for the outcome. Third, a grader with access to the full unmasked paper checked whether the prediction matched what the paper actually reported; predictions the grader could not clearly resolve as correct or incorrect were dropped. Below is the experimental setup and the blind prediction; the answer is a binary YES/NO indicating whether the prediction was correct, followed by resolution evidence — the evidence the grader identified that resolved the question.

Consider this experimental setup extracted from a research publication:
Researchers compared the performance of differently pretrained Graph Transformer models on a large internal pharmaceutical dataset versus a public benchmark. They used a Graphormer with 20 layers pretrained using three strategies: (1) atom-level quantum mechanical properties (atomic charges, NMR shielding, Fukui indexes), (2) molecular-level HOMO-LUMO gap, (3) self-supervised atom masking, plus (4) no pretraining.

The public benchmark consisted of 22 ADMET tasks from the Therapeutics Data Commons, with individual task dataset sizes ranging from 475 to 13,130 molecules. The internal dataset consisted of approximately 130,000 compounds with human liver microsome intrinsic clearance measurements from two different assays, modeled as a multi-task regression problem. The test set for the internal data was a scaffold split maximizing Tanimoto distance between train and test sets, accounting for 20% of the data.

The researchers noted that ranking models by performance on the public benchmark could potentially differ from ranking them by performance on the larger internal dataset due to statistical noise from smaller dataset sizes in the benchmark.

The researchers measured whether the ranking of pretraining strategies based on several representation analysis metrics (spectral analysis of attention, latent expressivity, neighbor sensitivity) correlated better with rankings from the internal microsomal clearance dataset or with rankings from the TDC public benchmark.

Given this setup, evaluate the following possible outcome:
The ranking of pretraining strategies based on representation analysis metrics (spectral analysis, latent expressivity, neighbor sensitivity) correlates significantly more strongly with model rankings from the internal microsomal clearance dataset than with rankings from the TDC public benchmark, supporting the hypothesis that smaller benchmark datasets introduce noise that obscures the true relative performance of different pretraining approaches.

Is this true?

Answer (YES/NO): YES